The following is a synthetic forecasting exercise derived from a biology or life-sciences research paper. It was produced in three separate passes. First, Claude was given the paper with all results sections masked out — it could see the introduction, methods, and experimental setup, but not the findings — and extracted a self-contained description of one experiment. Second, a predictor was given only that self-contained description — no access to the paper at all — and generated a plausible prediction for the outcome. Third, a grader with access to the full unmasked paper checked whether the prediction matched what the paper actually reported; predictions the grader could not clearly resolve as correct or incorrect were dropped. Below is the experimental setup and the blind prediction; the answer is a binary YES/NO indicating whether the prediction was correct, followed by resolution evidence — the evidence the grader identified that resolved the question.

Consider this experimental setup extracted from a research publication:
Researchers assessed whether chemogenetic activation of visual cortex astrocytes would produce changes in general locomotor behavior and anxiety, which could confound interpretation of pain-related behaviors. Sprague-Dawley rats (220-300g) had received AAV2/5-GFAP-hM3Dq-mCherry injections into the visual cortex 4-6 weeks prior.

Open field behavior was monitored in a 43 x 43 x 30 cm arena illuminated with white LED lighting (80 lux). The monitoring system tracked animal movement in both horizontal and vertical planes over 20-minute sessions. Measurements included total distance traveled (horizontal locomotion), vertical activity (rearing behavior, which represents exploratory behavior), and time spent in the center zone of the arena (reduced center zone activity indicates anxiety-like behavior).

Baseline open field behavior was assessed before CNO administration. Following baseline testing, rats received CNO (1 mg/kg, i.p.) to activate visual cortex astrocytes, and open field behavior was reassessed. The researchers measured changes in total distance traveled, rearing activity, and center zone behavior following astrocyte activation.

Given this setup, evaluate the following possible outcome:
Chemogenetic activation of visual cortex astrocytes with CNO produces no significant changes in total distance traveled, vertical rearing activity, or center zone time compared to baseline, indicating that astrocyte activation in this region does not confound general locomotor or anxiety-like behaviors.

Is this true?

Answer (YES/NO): NO